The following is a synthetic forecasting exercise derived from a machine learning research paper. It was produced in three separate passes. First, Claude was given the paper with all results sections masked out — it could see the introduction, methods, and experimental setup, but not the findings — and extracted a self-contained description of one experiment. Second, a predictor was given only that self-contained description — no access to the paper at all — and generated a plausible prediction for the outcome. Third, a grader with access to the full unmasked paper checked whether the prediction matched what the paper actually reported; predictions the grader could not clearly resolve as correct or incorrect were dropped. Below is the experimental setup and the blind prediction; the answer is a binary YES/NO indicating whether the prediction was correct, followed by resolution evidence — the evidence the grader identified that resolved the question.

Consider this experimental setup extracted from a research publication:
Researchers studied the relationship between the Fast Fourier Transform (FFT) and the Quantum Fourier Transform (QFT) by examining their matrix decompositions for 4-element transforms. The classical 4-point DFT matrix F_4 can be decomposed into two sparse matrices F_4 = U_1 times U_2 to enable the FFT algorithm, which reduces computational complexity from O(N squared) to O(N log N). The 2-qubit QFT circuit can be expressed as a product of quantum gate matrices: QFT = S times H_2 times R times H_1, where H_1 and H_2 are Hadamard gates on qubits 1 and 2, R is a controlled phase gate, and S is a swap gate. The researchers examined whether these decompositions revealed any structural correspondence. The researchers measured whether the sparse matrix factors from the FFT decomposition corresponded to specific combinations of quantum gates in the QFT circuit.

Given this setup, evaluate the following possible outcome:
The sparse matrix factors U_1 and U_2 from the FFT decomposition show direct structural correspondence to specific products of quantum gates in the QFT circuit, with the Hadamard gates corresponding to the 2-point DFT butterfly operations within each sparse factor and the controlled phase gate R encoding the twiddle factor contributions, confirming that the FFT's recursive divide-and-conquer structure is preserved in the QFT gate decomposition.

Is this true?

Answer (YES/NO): NO